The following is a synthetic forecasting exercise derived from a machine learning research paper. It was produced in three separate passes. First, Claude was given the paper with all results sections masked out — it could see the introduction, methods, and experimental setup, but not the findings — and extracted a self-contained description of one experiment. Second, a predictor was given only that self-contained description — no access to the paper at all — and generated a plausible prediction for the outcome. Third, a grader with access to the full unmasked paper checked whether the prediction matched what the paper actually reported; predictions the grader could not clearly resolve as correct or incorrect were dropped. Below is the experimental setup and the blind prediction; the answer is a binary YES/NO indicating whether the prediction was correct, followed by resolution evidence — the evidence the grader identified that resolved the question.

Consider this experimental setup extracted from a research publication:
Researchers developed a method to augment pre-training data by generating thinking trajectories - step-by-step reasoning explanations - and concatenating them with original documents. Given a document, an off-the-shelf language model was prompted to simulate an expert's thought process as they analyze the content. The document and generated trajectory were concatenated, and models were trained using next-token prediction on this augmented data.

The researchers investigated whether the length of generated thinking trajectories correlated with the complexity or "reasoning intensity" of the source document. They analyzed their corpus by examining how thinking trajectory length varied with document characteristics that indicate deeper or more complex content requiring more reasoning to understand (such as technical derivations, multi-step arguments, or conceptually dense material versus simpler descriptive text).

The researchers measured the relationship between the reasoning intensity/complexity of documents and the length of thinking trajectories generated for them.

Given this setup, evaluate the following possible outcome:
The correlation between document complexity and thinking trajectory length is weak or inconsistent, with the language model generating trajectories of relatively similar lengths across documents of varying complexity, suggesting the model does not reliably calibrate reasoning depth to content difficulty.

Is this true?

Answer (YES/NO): NO